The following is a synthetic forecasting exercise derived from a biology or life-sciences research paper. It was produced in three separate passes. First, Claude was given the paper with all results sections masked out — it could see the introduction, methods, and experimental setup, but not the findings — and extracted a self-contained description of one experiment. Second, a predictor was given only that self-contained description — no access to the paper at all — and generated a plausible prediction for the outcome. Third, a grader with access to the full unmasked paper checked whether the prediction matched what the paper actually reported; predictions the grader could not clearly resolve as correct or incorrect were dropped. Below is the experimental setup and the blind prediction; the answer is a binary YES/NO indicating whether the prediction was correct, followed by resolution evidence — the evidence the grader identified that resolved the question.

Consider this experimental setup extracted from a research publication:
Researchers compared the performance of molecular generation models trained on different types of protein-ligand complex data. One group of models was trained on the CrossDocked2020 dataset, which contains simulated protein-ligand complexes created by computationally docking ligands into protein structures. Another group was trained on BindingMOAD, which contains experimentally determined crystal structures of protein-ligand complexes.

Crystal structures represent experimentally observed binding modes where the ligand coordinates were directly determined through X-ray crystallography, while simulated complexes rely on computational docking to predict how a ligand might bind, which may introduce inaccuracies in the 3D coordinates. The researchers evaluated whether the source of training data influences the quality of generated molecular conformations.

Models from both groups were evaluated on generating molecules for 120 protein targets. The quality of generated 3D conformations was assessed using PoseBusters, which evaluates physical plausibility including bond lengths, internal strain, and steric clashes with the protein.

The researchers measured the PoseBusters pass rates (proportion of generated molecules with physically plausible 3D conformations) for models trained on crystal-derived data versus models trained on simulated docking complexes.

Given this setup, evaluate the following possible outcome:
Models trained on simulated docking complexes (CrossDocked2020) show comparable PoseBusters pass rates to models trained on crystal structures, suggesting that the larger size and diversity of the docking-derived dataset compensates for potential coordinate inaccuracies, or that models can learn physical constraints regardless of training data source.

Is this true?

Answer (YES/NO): NO